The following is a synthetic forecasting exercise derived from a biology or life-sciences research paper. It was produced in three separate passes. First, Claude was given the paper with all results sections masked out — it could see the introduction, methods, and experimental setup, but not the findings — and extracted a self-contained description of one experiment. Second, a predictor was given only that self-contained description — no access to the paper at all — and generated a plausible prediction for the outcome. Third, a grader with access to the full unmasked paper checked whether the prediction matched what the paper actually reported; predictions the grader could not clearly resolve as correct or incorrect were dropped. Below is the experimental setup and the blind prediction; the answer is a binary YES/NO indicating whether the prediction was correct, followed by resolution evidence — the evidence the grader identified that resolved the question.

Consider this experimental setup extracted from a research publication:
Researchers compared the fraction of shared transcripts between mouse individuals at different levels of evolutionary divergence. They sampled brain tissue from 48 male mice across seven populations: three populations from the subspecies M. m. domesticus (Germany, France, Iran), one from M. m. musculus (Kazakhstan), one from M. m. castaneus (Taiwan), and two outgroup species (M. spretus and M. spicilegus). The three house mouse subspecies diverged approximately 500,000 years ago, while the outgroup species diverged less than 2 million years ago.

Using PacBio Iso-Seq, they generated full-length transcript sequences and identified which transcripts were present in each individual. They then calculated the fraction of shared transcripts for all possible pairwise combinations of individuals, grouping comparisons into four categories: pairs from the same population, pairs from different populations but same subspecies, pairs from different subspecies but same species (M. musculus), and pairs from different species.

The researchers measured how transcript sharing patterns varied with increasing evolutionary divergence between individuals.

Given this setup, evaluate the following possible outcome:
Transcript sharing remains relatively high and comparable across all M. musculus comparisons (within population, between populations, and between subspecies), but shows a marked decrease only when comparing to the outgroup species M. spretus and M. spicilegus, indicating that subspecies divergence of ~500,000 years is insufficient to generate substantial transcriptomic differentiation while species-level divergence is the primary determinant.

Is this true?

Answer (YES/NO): NO